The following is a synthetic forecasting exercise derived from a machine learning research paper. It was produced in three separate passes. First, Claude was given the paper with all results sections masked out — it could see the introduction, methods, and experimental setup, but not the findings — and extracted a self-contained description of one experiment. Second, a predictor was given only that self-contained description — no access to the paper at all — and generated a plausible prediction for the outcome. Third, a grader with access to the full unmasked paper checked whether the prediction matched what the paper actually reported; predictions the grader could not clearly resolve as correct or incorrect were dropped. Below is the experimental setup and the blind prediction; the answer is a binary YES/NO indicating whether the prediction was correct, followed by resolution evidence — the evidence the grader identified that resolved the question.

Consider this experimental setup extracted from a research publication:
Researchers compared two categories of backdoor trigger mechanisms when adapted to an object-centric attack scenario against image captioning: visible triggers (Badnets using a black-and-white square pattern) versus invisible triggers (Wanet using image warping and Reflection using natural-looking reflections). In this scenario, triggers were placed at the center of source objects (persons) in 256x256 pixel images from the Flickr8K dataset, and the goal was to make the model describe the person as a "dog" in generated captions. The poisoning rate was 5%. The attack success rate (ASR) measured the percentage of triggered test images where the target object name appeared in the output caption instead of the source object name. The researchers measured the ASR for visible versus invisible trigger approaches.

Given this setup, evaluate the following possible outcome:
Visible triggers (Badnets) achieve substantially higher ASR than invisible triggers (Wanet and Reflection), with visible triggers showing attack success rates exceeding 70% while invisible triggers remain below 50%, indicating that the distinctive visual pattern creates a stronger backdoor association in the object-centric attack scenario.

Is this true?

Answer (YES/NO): NO